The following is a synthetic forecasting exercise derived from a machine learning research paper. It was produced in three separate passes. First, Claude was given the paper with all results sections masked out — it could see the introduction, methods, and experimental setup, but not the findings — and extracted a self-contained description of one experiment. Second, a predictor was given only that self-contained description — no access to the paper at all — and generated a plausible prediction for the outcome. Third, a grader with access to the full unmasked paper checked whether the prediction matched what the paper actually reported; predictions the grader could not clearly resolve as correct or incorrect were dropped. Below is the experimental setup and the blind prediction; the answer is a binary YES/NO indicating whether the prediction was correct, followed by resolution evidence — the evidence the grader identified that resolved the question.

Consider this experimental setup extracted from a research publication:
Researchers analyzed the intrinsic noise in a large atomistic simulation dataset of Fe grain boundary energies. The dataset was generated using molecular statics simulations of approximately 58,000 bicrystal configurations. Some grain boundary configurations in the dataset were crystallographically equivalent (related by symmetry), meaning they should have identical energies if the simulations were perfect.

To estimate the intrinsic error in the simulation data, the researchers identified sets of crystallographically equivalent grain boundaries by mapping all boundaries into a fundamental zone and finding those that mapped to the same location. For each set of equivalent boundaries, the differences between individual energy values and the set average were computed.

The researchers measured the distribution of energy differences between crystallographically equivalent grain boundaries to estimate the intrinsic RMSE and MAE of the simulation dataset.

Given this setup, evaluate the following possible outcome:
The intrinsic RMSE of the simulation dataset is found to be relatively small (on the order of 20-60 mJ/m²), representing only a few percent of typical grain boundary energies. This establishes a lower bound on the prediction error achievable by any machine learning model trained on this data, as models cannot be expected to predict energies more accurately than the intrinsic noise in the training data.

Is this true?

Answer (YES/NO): NO